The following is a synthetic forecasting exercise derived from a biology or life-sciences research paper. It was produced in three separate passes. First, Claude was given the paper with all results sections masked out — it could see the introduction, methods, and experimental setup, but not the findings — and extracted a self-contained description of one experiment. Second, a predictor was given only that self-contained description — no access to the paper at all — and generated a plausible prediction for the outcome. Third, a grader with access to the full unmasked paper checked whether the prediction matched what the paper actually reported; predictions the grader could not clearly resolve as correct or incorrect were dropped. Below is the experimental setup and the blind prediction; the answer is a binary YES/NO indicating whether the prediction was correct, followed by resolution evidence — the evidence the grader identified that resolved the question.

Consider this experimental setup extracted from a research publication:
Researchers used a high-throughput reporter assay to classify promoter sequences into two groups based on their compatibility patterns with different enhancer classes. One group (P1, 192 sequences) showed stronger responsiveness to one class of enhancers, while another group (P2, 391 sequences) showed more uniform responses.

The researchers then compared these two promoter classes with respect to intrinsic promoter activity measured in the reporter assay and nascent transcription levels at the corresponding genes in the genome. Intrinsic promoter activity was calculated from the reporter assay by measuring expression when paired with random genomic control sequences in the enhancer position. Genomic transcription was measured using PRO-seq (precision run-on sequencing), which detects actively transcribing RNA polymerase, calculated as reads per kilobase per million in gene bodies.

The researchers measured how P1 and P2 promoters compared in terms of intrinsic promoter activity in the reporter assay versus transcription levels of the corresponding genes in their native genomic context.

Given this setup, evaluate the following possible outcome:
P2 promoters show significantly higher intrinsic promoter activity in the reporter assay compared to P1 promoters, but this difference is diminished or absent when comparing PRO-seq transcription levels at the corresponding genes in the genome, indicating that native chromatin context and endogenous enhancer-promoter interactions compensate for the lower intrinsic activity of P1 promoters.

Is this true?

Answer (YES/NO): YES